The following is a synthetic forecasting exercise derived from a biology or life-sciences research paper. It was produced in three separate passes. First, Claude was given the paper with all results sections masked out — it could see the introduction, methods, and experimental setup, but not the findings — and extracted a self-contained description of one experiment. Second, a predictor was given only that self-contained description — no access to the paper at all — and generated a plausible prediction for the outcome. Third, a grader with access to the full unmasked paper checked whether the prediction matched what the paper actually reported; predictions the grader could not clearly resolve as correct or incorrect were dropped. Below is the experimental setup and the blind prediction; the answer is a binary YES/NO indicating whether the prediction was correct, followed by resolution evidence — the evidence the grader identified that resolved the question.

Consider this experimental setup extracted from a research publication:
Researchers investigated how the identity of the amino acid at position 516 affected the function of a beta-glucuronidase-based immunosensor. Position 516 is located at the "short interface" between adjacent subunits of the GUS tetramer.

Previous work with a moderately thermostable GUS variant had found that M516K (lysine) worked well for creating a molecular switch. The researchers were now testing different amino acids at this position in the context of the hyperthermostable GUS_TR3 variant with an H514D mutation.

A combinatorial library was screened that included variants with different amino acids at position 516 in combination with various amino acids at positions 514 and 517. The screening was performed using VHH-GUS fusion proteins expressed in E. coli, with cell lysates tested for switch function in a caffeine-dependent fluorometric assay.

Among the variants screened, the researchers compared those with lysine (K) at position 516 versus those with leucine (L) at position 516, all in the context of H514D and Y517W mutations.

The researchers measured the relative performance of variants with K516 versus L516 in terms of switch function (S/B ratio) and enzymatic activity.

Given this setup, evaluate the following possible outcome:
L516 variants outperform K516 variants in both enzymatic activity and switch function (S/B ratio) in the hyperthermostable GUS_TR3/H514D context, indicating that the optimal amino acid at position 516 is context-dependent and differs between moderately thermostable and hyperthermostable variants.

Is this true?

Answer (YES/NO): NO